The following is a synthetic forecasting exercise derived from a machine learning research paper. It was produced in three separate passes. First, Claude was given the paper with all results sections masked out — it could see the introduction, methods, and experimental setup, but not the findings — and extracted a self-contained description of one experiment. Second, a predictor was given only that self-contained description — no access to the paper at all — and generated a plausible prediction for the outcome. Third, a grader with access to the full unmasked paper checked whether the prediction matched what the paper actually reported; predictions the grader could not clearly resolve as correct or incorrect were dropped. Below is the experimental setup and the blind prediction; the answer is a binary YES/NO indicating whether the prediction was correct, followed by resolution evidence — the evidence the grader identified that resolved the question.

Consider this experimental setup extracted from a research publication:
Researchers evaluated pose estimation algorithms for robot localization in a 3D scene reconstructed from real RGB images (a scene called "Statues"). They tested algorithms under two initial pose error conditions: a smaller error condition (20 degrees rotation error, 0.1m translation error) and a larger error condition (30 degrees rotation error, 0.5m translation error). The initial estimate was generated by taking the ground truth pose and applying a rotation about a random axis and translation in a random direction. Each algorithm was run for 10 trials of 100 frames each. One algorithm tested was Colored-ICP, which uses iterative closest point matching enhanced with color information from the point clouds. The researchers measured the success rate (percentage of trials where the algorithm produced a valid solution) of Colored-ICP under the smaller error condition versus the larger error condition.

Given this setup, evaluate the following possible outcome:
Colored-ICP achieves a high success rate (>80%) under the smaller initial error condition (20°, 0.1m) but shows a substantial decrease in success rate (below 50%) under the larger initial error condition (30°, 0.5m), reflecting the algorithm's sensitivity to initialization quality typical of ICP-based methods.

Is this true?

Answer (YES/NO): NO